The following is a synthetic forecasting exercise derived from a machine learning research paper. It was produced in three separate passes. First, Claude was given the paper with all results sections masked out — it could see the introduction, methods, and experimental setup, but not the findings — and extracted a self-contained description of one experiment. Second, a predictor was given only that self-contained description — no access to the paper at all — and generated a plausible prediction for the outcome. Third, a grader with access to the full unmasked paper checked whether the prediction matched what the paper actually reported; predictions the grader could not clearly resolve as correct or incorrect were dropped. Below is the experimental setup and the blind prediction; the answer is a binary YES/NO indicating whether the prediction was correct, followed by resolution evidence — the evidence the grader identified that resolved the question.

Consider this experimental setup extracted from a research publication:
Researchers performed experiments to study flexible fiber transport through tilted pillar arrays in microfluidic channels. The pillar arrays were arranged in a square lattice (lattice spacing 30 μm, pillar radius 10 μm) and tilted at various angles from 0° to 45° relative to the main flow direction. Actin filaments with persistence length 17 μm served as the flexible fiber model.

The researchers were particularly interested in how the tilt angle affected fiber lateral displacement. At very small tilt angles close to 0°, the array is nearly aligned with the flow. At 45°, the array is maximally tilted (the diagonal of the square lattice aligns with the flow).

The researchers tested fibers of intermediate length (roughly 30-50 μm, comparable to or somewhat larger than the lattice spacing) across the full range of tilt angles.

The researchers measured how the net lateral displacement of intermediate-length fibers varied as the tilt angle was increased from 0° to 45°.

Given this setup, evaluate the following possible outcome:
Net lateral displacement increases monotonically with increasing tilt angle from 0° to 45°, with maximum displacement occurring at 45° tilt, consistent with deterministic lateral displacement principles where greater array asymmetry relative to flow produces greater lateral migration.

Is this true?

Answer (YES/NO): NO